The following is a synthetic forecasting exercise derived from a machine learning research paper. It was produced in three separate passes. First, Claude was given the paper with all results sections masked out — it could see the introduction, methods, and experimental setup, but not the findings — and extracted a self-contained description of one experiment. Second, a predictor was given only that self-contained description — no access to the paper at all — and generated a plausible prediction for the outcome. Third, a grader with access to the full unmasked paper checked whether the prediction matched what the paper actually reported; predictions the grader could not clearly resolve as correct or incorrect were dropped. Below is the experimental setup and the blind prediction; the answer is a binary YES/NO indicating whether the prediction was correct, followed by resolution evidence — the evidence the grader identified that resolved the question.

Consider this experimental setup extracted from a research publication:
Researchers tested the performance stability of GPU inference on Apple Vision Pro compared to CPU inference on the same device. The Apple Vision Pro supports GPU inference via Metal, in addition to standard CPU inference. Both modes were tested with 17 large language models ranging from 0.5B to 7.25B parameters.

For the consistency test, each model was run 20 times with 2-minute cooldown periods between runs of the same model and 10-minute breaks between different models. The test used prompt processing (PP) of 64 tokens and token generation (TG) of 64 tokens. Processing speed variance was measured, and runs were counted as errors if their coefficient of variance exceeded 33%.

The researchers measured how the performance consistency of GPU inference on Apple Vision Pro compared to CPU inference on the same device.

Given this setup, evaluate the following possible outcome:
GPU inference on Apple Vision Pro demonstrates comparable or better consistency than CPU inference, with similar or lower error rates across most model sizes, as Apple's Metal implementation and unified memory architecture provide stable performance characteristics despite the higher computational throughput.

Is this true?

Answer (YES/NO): YES